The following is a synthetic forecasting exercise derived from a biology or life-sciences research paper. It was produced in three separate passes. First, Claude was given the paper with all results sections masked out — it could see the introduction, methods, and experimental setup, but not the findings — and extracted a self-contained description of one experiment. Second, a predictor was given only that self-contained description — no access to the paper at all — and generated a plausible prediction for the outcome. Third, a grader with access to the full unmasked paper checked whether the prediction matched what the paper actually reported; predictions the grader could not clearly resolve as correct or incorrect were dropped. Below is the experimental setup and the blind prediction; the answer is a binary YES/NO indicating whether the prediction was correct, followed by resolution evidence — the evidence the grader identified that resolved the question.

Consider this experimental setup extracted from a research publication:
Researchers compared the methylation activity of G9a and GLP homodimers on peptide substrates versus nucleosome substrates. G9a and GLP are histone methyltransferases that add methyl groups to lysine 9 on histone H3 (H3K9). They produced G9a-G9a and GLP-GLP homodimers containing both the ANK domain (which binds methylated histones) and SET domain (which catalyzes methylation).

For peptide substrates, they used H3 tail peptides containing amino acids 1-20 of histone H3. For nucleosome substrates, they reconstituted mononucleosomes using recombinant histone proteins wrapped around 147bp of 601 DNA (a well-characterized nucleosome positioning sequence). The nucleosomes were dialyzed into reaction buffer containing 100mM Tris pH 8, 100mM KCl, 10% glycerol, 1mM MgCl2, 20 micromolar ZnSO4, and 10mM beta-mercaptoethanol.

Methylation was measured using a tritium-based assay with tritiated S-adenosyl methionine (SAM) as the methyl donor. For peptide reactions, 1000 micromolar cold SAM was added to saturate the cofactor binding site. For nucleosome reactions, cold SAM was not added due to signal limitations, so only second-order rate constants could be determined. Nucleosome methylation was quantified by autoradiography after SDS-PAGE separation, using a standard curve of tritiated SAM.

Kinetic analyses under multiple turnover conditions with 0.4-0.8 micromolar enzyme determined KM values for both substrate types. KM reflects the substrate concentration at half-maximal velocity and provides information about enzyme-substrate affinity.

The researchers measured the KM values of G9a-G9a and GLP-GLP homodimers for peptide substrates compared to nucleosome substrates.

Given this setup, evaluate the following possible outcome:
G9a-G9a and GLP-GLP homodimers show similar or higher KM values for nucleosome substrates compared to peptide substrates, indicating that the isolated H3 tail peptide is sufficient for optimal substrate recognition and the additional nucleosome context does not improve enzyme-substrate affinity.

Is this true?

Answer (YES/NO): NO